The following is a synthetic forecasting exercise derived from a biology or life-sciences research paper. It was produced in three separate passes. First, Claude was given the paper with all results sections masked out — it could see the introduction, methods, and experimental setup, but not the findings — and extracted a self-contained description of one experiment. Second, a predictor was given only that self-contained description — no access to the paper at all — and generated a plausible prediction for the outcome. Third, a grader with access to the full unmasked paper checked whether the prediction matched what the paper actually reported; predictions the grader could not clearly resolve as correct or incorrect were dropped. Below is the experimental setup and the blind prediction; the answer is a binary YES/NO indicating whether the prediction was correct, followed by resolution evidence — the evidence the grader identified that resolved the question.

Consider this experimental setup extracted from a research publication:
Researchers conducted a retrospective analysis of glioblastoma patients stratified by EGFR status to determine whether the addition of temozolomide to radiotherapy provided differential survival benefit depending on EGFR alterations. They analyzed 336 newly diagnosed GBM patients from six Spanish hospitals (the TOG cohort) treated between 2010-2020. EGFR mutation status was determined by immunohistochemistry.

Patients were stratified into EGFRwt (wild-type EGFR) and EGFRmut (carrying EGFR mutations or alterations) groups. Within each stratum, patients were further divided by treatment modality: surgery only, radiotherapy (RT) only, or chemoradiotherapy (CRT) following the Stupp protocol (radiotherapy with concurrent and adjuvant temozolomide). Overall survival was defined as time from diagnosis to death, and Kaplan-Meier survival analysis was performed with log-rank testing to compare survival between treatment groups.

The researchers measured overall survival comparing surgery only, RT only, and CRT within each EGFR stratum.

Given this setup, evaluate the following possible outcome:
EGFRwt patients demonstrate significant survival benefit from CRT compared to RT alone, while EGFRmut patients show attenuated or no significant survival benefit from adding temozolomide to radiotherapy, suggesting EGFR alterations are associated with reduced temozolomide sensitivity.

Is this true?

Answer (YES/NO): NO